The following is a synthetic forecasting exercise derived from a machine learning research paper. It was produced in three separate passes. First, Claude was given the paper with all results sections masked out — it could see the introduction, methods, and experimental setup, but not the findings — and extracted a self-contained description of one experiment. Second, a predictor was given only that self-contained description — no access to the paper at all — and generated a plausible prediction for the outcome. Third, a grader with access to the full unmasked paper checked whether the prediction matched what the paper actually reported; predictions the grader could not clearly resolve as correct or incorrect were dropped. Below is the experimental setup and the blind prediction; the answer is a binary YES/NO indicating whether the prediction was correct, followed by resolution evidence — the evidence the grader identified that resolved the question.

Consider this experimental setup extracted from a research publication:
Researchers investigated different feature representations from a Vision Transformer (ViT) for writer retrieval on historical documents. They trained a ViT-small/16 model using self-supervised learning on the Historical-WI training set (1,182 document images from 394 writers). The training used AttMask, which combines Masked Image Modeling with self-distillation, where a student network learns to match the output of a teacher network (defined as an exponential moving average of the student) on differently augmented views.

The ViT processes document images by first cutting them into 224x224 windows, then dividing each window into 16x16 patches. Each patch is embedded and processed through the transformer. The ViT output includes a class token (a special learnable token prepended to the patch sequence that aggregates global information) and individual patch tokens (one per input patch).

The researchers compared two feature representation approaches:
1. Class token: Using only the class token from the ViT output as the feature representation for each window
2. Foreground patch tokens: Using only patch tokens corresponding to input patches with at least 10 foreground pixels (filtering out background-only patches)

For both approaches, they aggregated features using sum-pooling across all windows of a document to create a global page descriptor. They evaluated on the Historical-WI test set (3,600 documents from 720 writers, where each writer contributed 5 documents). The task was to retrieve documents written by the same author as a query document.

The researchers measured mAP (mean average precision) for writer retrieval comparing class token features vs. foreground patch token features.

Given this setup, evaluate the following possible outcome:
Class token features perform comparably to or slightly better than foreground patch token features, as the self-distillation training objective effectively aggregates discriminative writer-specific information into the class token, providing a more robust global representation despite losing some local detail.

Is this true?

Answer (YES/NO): YES